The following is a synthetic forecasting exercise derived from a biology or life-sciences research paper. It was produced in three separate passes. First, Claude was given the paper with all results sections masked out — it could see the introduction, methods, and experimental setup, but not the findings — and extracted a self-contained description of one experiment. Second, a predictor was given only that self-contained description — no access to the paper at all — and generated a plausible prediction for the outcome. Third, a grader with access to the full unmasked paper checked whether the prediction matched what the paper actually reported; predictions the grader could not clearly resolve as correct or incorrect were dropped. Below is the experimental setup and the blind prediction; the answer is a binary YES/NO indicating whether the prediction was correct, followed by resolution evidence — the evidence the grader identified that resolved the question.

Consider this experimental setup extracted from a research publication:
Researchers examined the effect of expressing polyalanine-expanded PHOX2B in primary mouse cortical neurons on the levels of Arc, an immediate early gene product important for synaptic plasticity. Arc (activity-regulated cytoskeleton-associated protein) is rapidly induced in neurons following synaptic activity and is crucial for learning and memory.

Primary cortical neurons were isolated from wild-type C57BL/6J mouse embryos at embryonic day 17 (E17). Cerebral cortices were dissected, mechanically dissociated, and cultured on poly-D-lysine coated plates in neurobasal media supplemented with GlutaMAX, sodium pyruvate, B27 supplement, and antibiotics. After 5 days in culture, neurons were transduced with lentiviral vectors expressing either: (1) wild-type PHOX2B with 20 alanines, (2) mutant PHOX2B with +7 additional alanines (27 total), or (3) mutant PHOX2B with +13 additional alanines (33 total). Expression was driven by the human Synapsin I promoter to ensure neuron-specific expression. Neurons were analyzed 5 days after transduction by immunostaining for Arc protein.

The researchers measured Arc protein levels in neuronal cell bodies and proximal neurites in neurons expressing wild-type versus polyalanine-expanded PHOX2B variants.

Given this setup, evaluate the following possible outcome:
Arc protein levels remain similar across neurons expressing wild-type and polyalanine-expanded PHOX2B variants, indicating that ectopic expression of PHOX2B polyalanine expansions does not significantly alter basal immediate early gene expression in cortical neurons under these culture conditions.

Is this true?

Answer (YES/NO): NO